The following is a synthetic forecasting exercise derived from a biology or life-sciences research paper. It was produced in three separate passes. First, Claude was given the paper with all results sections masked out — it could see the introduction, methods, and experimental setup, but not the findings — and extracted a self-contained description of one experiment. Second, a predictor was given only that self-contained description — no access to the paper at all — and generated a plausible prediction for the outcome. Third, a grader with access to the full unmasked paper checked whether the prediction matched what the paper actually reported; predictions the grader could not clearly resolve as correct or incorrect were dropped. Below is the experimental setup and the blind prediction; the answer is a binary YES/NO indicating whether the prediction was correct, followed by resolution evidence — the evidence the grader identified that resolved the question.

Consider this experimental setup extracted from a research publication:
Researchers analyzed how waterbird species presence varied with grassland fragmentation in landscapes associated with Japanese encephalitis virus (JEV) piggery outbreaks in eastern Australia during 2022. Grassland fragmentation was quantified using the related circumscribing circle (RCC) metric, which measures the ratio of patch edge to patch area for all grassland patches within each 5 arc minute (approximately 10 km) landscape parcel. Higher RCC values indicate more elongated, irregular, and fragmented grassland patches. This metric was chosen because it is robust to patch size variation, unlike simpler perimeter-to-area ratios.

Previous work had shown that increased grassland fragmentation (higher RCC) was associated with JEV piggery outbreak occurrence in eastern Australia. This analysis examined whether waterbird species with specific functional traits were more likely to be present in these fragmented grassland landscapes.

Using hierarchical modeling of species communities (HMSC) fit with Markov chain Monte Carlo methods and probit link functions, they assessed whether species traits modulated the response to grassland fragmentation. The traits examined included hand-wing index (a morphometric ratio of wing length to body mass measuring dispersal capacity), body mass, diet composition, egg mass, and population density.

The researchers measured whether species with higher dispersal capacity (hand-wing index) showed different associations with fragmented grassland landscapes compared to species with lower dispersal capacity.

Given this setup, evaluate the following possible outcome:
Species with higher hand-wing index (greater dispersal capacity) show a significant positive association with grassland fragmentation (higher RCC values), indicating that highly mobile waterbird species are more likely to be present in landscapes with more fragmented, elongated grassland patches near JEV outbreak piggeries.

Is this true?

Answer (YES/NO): NO